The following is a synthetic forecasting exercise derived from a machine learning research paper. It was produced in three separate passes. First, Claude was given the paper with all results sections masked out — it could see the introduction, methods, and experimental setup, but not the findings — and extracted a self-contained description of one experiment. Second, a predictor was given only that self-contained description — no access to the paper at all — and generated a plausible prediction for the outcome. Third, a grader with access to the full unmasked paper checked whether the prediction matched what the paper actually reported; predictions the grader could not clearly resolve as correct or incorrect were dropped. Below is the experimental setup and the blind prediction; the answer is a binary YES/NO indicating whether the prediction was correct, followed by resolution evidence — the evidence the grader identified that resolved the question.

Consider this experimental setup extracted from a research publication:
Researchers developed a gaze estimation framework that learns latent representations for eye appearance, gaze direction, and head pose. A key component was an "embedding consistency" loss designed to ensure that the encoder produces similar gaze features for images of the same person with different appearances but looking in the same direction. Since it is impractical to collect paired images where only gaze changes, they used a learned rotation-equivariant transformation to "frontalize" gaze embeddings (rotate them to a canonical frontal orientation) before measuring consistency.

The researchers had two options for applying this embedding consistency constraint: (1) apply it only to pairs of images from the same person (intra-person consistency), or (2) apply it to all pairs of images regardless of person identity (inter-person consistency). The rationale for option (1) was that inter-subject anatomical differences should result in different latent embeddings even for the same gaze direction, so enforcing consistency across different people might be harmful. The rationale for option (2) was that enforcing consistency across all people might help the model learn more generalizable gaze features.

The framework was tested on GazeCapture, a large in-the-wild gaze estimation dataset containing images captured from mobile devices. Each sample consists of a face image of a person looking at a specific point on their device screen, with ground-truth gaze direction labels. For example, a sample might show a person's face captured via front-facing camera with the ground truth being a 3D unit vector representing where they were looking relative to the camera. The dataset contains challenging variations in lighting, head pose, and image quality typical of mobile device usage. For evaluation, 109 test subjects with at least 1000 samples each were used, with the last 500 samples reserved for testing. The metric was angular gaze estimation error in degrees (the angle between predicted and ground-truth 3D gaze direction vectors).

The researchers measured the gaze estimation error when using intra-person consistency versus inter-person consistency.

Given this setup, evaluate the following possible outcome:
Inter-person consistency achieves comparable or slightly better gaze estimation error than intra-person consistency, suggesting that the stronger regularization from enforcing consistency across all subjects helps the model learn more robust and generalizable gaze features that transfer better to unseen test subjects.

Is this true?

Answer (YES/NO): NO